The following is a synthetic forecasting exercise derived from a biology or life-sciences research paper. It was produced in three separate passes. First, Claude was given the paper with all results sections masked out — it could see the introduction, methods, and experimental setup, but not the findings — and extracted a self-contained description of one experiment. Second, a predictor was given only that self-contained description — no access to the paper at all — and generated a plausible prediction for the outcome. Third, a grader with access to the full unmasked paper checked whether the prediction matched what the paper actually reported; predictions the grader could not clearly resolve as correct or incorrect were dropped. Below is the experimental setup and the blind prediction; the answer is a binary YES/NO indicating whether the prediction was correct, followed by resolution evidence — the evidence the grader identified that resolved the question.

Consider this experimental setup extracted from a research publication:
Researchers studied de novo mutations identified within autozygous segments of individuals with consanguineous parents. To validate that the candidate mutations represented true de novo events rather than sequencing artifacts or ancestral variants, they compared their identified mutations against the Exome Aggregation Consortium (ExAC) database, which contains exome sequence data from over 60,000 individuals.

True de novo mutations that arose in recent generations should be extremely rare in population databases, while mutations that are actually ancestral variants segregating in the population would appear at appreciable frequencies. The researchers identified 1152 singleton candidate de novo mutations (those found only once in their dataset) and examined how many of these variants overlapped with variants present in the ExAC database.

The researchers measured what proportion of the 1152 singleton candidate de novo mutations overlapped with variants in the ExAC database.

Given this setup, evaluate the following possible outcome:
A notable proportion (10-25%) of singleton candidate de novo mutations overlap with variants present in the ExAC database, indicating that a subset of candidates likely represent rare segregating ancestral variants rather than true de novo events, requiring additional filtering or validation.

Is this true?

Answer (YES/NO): NO